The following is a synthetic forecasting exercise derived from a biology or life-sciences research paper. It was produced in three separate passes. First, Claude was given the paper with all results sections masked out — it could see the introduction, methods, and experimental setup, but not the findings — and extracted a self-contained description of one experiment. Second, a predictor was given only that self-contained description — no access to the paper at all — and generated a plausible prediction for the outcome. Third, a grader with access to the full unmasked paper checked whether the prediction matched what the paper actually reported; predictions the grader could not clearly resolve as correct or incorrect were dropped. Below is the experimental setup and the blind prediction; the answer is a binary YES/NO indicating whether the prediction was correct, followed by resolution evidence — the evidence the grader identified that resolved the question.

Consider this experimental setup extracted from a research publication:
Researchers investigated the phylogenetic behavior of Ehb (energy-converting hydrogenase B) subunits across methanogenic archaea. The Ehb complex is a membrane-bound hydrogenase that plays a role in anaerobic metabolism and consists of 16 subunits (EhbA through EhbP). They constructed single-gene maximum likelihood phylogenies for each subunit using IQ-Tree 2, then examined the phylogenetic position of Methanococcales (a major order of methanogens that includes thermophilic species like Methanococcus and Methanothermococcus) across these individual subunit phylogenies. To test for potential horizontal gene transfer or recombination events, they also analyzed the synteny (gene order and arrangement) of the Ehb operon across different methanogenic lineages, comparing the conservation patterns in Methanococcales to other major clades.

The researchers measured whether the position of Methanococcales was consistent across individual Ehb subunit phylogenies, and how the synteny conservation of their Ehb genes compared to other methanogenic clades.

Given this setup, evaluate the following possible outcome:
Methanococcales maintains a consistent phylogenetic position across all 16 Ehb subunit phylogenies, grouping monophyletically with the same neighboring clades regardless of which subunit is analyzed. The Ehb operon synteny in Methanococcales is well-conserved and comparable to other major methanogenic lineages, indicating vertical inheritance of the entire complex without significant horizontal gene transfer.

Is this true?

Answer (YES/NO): NO